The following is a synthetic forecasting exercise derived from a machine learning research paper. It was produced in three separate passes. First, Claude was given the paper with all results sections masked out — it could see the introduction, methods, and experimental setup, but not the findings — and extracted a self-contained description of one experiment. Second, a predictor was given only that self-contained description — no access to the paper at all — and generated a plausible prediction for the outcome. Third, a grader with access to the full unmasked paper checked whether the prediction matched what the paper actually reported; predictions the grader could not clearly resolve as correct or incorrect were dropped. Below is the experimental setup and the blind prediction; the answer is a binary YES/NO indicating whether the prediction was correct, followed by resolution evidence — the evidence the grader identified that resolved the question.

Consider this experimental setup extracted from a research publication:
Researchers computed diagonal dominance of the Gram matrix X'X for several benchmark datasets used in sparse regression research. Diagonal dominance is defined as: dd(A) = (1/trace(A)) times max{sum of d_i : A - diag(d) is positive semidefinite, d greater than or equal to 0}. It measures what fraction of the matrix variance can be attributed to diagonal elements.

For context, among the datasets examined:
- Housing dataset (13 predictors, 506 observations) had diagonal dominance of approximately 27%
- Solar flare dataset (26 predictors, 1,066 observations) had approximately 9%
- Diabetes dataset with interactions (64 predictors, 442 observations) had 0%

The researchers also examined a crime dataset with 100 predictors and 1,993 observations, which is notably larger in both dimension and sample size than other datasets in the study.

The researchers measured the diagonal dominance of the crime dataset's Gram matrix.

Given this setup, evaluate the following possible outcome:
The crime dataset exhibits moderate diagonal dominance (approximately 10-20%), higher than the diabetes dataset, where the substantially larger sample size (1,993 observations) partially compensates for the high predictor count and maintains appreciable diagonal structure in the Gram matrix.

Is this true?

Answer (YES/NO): YES